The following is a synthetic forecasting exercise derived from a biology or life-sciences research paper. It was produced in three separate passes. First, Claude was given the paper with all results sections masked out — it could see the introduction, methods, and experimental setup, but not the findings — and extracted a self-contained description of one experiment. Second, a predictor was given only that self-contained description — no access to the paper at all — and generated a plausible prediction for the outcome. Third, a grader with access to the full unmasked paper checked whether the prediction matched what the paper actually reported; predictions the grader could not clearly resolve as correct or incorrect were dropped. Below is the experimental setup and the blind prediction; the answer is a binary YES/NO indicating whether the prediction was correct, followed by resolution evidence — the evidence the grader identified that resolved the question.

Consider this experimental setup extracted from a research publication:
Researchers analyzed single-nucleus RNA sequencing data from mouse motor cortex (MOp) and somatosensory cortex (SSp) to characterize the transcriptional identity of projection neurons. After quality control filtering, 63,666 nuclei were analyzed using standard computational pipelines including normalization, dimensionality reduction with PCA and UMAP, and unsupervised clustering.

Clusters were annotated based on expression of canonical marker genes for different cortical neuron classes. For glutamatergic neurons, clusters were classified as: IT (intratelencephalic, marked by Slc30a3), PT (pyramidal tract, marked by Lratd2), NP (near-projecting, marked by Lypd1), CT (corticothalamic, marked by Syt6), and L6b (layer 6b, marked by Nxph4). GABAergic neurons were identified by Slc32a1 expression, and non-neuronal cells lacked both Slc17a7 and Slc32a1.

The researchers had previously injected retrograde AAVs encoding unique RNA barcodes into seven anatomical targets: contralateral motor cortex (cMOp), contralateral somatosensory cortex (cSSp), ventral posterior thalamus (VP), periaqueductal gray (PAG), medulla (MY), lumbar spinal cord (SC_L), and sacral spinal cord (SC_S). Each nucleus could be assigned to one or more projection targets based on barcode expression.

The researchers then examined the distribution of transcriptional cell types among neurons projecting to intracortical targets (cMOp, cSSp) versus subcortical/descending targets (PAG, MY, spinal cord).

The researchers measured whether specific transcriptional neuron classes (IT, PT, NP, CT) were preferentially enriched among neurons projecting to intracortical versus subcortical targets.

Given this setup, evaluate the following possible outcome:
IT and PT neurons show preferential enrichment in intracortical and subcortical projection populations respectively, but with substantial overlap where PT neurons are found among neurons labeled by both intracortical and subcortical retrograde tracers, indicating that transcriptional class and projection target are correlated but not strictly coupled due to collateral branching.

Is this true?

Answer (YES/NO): YES